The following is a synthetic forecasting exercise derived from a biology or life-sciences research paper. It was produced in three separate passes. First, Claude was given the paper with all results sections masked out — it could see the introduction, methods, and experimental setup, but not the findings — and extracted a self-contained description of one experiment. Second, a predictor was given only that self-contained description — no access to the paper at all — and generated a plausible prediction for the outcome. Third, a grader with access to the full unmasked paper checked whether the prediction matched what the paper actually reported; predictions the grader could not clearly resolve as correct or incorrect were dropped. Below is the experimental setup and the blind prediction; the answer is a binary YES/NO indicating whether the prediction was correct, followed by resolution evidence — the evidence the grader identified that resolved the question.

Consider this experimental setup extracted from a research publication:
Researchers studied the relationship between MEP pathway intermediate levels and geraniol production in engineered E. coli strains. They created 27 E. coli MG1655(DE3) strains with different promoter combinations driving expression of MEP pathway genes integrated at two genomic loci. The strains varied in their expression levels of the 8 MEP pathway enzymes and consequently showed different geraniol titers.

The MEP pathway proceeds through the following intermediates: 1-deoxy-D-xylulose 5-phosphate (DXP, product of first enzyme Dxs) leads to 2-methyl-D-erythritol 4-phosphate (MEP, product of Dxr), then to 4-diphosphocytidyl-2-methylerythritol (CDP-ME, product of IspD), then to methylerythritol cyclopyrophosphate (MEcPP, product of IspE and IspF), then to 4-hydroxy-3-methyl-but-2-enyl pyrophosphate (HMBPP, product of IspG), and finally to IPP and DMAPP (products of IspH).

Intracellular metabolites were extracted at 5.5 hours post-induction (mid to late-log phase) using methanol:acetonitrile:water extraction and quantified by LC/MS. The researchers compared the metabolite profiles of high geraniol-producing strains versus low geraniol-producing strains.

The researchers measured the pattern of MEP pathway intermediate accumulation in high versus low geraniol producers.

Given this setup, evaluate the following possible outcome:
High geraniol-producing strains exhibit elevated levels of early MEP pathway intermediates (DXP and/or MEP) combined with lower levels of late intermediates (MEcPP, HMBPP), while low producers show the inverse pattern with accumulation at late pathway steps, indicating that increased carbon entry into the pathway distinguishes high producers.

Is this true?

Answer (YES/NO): NO